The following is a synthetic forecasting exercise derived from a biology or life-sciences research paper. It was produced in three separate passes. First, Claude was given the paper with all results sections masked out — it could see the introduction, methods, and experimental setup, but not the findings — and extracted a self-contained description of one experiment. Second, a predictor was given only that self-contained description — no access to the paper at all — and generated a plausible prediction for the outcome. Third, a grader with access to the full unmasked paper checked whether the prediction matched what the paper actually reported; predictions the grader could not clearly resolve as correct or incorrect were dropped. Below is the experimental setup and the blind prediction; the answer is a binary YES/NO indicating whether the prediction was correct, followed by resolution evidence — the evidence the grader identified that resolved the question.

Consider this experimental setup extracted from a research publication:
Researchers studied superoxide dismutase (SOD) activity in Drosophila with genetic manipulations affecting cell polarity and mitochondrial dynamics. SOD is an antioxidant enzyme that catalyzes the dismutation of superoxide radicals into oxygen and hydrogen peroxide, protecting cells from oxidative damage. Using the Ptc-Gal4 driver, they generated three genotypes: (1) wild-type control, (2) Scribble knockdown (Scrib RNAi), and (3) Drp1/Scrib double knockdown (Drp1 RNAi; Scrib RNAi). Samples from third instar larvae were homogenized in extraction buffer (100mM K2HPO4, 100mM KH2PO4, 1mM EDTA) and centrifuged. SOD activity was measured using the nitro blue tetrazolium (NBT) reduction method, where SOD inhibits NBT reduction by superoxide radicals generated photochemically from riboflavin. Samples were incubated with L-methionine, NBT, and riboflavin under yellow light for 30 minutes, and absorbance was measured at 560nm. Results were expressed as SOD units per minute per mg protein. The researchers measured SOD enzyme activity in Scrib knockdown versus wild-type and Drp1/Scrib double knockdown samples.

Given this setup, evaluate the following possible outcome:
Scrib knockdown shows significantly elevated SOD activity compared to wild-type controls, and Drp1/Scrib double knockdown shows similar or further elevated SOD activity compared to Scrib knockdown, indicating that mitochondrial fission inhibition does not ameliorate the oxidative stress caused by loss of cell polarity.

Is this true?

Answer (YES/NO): NO